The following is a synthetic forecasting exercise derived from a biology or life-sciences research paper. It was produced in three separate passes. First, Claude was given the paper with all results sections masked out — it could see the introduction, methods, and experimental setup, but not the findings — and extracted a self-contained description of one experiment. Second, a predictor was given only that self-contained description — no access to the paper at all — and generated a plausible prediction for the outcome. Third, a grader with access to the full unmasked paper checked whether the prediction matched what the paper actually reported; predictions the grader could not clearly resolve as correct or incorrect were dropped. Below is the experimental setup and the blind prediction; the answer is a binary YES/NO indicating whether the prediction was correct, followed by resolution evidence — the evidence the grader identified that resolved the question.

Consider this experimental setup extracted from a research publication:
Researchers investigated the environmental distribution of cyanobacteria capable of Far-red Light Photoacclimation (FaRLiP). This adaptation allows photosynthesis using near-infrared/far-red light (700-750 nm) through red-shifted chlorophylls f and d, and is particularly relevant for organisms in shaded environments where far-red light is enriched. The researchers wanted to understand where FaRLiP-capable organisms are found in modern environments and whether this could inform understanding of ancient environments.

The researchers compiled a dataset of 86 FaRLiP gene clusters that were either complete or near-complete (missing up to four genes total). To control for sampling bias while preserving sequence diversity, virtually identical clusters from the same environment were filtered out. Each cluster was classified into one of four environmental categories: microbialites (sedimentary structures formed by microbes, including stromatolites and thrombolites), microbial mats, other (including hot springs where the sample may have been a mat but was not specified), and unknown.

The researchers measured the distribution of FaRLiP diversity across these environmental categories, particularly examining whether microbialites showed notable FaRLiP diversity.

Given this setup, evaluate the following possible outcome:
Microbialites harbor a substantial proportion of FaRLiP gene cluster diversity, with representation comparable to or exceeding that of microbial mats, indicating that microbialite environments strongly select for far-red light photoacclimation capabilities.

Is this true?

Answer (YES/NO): YES